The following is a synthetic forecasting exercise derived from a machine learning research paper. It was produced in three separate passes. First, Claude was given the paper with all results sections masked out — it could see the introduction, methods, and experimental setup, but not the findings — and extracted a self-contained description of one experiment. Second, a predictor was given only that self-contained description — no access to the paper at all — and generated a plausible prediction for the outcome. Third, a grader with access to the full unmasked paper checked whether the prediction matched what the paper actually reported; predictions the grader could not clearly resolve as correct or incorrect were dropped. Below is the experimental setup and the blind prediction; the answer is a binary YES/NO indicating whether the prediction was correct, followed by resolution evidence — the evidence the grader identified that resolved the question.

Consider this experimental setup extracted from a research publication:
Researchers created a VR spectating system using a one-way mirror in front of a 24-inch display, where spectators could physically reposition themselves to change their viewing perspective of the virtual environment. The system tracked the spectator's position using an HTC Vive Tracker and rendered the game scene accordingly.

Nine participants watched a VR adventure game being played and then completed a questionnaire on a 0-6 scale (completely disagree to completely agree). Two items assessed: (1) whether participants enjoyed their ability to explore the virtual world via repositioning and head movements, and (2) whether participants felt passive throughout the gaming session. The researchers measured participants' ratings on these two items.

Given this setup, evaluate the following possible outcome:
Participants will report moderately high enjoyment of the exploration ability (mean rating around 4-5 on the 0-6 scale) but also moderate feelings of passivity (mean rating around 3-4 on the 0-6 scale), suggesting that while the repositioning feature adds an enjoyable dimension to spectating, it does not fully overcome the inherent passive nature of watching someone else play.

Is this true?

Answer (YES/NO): NO